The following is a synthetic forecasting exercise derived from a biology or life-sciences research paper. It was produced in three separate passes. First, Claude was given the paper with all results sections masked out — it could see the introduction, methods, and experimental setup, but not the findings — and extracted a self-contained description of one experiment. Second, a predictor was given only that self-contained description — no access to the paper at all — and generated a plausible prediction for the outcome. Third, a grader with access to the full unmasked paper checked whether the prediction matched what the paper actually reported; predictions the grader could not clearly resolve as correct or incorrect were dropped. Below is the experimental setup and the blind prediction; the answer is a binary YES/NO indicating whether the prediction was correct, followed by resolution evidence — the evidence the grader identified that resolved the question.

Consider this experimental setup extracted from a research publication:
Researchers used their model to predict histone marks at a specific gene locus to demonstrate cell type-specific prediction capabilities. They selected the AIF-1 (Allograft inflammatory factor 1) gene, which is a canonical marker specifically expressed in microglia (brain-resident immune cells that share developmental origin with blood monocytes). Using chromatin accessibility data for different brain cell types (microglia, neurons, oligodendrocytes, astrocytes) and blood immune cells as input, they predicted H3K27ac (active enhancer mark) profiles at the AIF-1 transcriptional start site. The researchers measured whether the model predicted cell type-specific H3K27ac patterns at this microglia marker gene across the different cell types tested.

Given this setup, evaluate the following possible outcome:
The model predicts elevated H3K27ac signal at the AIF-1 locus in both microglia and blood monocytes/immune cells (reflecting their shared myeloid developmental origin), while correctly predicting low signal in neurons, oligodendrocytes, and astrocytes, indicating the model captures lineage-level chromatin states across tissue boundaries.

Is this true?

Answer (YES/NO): YES